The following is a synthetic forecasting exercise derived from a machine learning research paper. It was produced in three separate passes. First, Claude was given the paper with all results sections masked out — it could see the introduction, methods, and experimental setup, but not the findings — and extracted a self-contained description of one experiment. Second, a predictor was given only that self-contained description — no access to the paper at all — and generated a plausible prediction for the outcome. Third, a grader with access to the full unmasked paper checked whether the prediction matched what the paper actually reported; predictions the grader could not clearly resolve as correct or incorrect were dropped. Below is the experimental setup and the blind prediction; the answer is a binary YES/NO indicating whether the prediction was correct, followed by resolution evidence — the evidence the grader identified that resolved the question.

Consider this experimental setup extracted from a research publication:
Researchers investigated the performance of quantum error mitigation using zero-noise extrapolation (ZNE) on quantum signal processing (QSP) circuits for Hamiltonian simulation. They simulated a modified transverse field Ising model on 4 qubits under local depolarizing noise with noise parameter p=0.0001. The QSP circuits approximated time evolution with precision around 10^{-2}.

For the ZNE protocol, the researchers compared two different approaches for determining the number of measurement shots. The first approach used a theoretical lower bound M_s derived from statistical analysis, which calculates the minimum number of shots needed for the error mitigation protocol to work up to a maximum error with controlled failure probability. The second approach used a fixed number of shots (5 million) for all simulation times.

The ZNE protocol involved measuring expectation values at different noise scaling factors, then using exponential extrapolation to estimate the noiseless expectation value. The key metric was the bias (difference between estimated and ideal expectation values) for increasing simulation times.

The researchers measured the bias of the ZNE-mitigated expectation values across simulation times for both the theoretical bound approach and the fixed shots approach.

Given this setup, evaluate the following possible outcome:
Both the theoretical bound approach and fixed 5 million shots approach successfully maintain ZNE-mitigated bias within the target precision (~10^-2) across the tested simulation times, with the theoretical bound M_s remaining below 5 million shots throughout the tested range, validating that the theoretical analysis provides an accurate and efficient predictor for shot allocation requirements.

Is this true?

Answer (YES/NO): NO